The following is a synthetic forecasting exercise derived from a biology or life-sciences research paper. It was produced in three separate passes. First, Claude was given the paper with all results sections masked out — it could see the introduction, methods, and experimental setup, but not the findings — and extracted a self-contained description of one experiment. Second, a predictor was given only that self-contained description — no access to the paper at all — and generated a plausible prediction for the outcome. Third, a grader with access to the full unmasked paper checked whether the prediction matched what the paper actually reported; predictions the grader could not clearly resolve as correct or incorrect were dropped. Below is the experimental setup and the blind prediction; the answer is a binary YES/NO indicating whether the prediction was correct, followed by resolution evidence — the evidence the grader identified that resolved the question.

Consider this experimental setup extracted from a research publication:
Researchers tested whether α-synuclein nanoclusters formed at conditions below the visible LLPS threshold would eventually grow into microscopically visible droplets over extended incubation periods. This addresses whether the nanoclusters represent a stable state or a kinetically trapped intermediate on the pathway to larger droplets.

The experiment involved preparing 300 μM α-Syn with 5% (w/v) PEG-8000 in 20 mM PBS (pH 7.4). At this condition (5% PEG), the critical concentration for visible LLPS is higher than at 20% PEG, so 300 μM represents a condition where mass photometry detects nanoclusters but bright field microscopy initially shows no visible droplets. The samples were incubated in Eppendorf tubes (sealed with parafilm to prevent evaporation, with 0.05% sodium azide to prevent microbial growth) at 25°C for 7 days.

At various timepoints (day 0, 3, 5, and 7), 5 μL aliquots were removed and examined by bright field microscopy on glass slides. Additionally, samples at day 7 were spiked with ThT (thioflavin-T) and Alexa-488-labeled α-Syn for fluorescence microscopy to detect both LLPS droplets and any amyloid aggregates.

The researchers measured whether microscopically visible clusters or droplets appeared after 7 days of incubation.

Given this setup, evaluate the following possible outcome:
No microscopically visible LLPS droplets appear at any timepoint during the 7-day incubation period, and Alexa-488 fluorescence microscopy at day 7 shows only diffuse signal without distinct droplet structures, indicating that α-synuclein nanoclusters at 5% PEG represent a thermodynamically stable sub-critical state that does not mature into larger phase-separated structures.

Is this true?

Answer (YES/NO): NO